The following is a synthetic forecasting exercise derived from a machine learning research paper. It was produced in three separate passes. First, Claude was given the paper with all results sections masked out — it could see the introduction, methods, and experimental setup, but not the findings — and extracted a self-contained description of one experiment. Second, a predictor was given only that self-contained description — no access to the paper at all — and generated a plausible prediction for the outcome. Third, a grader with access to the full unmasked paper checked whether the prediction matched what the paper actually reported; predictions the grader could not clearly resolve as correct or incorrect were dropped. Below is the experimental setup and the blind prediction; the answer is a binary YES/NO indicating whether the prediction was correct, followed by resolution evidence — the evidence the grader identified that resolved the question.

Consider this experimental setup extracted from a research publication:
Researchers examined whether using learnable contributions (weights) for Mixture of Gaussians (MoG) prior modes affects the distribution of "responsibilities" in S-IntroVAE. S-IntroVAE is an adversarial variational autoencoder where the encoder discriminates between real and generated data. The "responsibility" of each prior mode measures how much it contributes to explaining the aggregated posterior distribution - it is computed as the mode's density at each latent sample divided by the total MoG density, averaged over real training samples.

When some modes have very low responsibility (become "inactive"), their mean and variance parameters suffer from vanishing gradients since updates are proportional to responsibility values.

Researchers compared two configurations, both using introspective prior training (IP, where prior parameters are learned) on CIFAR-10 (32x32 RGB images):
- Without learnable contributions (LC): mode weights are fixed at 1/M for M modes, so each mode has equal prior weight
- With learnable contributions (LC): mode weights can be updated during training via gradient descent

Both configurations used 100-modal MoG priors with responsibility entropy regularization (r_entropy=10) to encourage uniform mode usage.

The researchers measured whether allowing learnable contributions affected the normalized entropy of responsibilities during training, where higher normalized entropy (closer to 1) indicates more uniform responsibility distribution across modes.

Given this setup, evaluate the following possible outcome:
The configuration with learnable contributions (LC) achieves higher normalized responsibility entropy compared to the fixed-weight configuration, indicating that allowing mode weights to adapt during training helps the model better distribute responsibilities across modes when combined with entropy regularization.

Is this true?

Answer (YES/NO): NO